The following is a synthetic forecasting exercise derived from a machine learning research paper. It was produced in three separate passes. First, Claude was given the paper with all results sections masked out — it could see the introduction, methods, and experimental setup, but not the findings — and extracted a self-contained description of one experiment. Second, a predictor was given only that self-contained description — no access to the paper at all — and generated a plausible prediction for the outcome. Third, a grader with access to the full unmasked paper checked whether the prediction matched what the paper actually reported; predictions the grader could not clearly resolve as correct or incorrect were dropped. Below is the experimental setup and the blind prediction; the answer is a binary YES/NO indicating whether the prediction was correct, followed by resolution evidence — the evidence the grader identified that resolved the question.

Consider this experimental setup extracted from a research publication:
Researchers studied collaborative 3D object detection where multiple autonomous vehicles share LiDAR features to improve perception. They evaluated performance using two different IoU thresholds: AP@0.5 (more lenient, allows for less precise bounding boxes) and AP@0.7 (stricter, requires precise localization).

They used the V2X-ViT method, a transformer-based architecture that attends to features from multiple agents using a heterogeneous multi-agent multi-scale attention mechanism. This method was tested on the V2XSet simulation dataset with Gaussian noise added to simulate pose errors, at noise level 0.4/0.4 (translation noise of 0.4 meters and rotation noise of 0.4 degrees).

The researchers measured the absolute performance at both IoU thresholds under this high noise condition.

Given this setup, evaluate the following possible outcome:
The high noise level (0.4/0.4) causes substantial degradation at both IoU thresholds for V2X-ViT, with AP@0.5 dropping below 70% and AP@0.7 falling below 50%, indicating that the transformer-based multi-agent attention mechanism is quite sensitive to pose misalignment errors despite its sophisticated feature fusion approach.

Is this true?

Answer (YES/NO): NO